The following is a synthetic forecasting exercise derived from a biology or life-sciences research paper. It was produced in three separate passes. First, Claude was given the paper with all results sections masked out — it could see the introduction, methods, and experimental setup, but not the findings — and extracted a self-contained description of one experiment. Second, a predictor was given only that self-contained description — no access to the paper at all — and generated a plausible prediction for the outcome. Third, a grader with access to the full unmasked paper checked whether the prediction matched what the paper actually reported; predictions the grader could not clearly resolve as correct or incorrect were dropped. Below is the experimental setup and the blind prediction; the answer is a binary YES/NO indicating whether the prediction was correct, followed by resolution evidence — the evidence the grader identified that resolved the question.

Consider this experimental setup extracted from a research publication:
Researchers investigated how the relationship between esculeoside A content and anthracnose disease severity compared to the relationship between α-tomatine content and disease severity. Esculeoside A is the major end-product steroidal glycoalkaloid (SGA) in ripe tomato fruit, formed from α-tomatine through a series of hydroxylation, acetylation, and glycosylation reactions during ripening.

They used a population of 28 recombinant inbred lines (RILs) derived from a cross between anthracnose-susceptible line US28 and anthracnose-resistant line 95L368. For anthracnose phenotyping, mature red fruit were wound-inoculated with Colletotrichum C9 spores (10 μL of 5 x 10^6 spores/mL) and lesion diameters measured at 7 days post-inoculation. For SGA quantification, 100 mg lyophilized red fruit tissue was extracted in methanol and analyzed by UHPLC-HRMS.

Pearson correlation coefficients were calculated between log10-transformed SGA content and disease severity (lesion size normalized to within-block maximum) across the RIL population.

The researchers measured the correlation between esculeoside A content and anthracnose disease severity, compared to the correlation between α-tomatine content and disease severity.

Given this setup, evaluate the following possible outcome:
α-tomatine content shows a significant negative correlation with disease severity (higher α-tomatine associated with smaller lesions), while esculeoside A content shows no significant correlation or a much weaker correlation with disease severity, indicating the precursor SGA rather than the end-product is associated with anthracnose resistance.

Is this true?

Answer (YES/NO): NO